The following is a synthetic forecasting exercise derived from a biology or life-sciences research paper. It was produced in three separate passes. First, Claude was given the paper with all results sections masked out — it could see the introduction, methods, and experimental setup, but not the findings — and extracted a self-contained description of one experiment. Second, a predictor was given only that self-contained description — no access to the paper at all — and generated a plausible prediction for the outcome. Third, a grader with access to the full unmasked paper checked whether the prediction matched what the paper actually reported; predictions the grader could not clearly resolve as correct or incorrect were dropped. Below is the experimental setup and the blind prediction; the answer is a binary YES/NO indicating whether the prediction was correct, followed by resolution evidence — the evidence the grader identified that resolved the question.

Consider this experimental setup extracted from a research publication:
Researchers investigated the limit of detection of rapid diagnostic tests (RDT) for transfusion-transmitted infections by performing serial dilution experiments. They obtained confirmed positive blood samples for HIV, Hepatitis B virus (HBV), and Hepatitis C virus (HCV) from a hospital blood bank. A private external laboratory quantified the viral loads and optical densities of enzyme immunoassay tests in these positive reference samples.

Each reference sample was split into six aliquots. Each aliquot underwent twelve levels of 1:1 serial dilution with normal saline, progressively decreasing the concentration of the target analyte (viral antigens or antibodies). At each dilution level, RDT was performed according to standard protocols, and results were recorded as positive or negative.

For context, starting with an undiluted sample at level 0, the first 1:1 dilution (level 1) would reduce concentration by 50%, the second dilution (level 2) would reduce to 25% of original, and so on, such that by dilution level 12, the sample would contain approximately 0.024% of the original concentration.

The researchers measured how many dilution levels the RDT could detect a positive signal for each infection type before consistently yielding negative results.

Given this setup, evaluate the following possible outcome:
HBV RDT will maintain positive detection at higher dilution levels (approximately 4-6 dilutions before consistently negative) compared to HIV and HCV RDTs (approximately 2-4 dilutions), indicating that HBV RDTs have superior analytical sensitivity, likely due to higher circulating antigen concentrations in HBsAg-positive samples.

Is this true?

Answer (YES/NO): NO